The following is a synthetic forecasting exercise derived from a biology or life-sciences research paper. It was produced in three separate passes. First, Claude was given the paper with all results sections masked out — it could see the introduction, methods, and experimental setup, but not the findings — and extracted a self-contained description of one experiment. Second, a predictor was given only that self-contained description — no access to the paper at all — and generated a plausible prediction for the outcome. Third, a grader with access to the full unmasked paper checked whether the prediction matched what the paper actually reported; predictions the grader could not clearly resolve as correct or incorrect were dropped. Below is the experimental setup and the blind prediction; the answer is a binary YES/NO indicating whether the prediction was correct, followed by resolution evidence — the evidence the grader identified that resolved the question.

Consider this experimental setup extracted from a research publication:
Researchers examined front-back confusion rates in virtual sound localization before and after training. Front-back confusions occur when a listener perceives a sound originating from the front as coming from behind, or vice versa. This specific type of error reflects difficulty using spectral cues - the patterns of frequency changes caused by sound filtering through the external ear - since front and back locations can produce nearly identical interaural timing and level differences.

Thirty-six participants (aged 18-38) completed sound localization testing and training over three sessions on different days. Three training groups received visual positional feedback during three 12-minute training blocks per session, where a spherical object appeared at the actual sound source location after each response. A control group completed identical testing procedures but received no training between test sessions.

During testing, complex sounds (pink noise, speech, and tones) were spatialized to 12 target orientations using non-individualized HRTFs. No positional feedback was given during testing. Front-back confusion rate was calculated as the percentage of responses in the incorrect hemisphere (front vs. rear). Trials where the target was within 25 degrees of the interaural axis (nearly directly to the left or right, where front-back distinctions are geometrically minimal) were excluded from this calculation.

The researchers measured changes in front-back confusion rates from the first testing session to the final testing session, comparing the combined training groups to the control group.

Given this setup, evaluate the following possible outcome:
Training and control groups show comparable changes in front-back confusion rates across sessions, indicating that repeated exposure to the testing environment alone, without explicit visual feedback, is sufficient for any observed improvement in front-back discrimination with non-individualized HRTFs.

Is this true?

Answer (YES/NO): NO